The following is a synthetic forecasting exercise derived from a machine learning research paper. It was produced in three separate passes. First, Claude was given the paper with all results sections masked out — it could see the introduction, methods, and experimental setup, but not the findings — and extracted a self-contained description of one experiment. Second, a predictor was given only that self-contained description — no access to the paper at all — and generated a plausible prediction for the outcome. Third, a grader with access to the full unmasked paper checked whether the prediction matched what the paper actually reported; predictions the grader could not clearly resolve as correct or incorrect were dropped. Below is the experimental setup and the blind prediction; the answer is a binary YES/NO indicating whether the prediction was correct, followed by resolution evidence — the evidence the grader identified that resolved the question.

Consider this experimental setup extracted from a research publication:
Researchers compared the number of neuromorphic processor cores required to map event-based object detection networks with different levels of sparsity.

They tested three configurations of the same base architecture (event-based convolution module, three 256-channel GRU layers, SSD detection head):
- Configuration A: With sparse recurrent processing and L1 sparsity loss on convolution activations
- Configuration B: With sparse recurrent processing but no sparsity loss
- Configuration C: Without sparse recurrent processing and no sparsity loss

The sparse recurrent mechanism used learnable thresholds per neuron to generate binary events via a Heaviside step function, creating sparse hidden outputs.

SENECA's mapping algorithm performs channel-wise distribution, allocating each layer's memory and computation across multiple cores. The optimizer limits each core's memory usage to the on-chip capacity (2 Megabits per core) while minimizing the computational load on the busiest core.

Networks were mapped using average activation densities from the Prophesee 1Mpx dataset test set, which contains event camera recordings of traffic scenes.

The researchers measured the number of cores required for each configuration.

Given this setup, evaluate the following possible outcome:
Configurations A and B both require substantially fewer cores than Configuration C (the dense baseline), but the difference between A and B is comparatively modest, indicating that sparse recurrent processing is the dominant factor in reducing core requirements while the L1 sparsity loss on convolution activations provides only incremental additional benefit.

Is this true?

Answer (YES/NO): NO